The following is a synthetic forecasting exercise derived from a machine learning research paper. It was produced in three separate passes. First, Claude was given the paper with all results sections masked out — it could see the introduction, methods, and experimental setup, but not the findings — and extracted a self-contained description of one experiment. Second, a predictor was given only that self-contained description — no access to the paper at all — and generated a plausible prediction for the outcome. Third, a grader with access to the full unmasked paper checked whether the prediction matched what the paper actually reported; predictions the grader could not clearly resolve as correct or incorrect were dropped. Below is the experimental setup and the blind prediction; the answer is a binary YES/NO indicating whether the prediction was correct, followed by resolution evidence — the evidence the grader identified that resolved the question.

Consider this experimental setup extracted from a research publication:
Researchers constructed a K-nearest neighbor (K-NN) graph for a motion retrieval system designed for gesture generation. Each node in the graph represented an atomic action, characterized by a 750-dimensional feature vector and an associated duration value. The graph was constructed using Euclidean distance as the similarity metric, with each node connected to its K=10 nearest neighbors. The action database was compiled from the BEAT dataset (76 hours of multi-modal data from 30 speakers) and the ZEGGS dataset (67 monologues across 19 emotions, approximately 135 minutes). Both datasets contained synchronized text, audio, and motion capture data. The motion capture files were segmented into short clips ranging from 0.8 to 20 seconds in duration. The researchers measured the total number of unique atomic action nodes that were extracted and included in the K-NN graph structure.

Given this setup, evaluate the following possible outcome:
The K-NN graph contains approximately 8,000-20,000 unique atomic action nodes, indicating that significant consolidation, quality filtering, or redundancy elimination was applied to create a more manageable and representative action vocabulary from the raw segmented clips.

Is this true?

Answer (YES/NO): YES